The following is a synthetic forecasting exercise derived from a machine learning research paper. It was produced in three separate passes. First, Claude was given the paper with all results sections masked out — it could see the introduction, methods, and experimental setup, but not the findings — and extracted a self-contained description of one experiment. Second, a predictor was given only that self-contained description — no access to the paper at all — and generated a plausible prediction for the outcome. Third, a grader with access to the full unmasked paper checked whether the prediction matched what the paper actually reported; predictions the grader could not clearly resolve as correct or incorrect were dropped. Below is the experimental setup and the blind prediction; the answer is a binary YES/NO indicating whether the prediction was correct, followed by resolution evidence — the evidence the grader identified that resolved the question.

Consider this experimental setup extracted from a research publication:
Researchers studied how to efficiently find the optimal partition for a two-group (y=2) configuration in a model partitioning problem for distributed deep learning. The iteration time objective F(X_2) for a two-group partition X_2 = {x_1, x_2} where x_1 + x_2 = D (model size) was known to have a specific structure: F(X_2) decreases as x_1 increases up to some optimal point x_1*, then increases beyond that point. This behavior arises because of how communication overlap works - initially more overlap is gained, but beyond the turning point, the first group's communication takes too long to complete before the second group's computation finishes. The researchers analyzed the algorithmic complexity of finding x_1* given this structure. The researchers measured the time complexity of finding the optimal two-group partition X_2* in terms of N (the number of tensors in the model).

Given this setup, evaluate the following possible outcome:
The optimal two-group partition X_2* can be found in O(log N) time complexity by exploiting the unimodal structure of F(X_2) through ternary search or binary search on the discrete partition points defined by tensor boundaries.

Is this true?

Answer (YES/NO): YES